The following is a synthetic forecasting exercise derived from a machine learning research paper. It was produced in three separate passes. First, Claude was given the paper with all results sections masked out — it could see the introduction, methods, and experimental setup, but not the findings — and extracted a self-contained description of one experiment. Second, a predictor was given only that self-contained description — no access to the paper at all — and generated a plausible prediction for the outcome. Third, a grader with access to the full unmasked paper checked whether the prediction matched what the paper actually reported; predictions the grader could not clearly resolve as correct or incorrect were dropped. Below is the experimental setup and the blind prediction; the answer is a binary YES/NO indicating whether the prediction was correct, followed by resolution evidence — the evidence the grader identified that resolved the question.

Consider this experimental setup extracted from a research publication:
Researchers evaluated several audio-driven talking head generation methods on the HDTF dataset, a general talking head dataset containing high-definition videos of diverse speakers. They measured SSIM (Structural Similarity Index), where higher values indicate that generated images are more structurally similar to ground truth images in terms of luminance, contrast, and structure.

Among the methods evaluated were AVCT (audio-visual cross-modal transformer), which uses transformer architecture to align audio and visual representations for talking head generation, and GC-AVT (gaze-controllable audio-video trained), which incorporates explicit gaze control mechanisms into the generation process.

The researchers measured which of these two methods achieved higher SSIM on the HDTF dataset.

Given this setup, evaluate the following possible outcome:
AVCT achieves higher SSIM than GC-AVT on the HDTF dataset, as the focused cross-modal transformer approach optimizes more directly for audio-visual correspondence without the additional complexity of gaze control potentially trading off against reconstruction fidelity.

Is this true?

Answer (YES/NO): YES